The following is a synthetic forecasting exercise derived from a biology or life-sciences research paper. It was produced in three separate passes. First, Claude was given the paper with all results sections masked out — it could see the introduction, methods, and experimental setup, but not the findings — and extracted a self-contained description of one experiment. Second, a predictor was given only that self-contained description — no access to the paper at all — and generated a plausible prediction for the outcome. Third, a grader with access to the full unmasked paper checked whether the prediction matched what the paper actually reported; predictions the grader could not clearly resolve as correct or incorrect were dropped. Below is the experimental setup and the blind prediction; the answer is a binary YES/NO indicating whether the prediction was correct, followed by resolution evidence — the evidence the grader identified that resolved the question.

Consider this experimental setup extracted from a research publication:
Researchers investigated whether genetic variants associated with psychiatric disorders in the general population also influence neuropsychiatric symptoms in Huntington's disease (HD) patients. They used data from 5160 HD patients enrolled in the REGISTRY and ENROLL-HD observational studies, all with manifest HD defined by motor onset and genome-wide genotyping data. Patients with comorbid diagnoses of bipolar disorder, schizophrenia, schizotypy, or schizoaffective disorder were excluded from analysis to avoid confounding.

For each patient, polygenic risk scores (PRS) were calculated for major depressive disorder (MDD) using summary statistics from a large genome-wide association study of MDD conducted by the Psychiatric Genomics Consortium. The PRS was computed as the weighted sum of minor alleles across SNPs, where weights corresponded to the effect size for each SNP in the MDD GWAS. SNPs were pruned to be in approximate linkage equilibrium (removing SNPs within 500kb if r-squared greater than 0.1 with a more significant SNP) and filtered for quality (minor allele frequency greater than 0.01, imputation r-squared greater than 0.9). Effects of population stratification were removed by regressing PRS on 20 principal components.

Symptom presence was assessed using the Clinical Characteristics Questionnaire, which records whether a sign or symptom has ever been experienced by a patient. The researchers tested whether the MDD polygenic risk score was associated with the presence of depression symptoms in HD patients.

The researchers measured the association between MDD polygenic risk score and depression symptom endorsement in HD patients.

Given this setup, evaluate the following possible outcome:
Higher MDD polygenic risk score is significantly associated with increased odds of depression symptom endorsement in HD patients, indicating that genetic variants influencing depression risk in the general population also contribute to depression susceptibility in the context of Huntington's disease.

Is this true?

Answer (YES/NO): YES